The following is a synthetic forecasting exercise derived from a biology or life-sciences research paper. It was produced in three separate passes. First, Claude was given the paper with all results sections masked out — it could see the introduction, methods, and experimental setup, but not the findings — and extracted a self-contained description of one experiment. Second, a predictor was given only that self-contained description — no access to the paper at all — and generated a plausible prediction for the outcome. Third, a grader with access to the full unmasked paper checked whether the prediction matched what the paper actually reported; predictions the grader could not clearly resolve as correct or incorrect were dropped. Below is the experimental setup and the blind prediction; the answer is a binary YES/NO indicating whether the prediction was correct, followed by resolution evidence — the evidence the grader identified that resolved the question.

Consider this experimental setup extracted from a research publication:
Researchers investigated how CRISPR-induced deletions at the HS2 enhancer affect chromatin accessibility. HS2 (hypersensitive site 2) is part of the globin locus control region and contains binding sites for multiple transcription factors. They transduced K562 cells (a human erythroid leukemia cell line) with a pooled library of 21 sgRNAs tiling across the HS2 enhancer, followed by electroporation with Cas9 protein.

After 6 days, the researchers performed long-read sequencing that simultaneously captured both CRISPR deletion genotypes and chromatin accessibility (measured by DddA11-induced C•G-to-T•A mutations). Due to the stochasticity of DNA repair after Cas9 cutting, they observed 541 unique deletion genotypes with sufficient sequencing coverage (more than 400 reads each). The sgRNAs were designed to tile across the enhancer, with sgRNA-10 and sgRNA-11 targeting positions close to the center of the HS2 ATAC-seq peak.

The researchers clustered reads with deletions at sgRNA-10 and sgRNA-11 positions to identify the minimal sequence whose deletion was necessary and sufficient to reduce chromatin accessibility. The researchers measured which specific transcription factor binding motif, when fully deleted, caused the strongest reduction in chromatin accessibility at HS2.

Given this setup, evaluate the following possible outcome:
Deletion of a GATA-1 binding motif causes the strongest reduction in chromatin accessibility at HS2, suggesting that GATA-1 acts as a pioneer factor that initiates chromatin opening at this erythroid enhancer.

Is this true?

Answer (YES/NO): NO